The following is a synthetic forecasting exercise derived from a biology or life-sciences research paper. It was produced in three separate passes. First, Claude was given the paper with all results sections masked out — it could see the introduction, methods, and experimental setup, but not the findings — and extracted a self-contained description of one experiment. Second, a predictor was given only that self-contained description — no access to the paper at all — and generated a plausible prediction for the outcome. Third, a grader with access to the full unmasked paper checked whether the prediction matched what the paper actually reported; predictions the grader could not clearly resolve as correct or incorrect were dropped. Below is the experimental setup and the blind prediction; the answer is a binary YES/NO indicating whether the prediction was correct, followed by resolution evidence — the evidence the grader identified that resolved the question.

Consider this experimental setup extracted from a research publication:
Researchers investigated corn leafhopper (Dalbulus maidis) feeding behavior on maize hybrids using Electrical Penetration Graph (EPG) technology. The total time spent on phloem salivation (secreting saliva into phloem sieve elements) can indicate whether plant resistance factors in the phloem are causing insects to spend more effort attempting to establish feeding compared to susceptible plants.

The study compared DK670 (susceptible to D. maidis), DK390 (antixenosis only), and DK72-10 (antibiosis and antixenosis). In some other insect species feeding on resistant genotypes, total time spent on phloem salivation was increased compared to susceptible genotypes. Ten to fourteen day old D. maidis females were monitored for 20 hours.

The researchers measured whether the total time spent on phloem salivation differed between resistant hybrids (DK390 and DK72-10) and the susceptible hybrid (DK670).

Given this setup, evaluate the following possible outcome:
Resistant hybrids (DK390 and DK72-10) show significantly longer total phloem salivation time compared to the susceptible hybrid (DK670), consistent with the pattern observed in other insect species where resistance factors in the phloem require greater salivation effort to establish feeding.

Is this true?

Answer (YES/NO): NO